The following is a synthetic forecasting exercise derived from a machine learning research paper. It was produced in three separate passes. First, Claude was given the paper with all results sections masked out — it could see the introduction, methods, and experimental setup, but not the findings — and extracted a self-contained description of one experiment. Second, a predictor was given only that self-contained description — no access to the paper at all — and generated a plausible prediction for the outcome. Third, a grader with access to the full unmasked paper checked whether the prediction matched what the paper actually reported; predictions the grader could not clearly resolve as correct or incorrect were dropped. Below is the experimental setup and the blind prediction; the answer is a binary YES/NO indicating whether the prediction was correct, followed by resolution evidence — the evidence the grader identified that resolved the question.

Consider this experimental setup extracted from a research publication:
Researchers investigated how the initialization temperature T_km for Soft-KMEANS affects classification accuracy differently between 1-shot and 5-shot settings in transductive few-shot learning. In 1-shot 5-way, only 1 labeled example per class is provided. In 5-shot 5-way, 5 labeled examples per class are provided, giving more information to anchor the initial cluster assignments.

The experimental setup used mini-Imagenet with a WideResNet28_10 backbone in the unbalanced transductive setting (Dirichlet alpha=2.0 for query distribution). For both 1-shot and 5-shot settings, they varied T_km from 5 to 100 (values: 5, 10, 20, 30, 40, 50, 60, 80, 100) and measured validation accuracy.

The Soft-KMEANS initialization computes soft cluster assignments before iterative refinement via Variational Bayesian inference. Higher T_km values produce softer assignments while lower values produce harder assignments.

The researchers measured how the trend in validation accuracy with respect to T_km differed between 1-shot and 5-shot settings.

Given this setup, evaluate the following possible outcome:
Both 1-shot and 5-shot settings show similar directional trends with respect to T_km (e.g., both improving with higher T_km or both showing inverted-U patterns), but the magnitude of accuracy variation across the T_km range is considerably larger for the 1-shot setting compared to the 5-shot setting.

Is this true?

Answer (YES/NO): NO